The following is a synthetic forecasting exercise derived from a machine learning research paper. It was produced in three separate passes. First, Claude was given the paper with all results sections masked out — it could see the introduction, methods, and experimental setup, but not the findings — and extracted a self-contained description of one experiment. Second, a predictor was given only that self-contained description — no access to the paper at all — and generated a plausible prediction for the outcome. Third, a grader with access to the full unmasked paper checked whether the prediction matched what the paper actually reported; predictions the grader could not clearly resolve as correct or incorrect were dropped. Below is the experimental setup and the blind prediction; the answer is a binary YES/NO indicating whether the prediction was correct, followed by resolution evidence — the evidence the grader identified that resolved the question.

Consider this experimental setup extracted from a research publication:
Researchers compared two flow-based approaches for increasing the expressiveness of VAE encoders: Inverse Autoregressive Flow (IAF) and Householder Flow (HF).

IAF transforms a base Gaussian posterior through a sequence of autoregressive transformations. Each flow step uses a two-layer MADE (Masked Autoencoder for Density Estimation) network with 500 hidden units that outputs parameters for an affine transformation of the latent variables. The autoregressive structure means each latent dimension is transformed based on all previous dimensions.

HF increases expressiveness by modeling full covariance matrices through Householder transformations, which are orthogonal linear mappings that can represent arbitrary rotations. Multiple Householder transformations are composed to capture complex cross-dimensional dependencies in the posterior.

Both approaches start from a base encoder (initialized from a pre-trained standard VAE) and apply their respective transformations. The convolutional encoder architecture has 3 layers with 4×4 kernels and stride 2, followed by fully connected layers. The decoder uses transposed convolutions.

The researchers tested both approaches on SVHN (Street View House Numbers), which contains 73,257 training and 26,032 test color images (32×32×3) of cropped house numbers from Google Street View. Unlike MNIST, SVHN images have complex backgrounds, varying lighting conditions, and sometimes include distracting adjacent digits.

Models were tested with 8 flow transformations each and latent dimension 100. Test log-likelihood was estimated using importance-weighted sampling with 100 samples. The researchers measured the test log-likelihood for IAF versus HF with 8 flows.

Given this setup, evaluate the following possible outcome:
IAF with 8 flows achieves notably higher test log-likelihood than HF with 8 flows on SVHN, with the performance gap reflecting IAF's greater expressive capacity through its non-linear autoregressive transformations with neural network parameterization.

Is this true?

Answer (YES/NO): NO